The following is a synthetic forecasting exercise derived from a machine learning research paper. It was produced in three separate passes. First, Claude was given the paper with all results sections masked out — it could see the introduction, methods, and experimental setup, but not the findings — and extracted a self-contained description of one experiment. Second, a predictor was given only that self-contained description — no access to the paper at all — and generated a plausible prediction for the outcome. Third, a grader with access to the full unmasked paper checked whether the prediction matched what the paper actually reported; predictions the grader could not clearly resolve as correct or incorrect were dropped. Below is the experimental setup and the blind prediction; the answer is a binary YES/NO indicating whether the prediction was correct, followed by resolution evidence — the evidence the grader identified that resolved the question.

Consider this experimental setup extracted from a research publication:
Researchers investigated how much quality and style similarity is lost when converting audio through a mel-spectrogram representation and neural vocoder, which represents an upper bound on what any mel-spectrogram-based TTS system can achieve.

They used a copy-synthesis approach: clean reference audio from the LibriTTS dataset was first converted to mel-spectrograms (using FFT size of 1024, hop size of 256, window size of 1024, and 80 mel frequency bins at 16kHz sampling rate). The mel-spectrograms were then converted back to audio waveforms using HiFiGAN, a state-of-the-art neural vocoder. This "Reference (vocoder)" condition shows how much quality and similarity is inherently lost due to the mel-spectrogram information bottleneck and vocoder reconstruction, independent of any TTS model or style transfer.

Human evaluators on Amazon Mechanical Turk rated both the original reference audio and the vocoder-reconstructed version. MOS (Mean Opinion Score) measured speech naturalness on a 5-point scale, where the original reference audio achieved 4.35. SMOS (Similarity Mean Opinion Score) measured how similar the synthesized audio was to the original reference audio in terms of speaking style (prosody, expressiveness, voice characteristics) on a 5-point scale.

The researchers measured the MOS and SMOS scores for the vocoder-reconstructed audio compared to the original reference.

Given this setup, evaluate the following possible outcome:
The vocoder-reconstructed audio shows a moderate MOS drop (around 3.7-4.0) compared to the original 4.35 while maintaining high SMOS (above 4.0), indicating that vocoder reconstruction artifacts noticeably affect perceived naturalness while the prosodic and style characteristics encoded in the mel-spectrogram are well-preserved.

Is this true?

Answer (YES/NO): NO